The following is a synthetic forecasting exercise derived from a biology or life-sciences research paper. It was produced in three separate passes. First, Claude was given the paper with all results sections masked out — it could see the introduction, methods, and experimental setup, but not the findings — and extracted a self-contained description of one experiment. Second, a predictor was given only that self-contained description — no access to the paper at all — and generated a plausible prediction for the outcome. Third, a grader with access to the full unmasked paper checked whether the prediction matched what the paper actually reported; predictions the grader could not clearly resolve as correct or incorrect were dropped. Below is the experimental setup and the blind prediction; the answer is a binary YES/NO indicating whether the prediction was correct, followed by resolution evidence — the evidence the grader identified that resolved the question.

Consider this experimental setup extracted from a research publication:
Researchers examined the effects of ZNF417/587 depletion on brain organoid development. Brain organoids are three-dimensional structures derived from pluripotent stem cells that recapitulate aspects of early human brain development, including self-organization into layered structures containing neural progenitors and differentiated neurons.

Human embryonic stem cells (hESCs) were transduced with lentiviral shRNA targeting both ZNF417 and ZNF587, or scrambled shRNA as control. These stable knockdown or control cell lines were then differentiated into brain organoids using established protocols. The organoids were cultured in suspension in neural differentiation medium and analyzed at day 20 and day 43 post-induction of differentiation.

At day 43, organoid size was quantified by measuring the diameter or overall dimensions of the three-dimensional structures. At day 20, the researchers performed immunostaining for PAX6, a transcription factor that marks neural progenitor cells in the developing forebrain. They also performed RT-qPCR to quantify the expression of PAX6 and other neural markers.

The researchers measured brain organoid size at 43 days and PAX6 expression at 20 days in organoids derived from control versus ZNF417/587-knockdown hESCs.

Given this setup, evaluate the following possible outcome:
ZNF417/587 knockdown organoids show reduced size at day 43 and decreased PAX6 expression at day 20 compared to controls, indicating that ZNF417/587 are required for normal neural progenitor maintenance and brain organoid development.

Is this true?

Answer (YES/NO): NO